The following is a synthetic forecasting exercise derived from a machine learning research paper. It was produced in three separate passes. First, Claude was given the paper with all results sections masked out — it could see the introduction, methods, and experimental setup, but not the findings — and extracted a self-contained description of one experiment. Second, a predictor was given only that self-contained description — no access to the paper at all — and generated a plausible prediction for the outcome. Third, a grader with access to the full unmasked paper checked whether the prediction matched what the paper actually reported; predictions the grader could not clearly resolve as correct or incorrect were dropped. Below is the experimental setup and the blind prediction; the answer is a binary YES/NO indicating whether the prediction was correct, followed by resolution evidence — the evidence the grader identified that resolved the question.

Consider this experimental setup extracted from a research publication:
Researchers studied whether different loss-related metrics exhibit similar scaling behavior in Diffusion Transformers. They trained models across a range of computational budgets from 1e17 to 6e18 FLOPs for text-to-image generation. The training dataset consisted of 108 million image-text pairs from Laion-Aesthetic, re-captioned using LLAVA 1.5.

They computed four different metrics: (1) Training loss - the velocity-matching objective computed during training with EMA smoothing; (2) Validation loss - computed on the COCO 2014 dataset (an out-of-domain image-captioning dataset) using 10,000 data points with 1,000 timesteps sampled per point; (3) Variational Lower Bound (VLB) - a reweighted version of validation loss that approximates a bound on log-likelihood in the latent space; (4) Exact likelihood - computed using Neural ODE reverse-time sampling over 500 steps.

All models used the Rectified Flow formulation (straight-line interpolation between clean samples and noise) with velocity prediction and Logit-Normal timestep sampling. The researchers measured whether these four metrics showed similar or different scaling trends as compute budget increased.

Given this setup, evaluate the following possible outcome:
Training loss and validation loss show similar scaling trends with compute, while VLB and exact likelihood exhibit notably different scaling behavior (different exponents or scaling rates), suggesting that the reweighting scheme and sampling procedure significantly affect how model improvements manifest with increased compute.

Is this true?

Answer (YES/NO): NO